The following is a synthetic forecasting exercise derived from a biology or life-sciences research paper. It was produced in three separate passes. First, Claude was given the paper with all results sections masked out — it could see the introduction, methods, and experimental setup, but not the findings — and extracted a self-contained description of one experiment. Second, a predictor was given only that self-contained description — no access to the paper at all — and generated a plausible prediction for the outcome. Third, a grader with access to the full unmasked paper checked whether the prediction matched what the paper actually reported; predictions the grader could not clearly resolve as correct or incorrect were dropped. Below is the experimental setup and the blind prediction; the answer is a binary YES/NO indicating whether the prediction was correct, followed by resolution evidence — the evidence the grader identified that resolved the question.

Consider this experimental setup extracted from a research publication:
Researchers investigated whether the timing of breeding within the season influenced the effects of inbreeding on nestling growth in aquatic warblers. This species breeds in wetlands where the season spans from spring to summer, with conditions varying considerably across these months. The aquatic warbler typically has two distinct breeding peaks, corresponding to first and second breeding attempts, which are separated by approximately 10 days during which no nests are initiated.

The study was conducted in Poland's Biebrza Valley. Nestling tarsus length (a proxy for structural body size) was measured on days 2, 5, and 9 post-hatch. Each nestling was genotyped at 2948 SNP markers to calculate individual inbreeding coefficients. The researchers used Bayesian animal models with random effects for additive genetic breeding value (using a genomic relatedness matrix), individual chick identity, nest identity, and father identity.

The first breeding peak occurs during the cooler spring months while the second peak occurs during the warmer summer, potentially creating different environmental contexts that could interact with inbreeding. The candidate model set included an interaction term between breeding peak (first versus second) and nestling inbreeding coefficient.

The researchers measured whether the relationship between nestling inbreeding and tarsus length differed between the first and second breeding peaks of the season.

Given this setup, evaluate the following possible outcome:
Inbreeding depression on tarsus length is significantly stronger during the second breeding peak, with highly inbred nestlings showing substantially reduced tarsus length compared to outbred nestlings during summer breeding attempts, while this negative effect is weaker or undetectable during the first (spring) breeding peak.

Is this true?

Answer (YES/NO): NO